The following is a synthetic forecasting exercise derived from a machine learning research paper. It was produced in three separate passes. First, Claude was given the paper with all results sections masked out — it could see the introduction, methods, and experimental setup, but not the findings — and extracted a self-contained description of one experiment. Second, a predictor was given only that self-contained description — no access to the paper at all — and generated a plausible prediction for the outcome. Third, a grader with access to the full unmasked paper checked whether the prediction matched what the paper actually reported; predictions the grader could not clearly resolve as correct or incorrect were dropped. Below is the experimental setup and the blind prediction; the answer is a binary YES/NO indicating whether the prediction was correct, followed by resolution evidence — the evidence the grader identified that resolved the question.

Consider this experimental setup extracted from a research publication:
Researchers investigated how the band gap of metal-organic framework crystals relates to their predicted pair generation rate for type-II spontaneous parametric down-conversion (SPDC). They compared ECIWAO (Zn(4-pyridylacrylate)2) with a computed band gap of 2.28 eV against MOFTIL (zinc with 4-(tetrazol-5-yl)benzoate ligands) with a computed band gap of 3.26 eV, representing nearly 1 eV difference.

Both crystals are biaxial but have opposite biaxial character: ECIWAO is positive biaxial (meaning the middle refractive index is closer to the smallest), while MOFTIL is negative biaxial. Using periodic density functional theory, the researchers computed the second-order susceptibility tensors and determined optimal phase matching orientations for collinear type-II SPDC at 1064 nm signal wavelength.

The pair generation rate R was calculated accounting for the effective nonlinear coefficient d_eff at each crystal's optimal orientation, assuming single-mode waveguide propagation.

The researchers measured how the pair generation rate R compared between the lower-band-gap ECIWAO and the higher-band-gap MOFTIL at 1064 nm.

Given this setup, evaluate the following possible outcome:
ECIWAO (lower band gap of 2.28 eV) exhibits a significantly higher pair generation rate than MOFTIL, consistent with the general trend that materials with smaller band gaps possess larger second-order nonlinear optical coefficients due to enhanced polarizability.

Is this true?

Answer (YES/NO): YES